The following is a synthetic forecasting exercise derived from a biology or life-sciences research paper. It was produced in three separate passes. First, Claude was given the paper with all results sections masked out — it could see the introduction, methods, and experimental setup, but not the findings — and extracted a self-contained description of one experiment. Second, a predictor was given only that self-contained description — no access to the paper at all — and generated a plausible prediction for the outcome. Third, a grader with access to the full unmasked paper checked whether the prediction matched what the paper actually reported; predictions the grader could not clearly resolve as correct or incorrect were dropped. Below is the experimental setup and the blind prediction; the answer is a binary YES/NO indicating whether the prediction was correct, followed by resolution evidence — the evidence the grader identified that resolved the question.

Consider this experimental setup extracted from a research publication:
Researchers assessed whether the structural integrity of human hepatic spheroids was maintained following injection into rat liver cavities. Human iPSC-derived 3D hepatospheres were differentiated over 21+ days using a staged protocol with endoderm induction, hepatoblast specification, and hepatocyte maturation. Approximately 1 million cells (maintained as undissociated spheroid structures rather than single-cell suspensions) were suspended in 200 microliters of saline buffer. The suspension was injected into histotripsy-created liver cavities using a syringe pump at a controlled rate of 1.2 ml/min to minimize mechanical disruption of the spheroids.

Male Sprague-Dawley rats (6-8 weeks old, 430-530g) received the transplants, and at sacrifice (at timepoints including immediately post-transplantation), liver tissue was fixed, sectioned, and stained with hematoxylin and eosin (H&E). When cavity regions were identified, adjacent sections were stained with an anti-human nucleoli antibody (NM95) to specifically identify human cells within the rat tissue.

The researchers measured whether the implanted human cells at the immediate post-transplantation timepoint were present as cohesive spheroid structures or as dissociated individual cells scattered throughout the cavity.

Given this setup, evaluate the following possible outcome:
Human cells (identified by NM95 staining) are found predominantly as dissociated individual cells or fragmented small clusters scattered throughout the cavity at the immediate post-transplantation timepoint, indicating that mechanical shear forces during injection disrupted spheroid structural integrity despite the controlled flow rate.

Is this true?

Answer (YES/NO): NO